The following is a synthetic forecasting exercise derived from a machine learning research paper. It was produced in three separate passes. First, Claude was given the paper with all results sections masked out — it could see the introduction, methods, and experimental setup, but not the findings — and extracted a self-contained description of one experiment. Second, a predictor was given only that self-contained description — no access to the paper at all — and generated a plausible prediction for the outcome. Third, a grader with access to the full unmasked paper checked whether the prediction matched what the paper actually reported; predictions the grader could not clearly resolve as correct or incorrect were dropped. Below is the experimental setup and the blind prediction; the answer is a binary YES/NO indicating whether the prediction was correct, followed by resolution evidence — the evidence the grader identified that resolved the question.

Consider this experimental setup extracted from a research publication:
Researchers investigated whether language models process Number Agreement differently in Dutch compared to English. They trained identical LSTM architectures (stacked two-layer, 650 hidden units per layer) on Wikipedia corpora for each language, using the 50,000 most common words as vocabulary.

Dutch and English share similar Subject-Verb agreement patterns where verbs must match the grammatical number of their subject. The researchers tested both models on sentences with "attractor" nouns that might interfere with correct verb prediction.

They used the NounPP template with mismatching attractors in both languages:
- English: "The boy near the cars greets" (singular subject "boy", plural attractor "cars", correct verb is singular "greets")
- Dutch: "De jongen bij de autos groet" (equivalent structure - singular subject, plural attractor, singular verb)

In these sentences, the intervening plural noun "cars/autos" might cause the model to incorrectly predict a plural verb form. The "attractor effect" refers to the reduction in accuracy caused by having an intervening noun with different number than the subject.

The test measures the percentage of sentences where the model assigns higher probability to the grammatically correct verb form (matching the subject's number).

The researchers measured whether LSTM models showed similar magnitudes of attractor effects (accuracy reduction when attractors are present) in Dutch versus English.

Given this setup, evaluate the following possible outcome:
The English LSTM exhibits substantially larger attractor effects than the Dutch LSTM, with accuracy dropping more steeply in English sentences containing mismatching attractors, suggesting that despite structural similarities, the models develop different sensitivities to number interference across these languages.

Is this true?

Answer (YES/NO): NO